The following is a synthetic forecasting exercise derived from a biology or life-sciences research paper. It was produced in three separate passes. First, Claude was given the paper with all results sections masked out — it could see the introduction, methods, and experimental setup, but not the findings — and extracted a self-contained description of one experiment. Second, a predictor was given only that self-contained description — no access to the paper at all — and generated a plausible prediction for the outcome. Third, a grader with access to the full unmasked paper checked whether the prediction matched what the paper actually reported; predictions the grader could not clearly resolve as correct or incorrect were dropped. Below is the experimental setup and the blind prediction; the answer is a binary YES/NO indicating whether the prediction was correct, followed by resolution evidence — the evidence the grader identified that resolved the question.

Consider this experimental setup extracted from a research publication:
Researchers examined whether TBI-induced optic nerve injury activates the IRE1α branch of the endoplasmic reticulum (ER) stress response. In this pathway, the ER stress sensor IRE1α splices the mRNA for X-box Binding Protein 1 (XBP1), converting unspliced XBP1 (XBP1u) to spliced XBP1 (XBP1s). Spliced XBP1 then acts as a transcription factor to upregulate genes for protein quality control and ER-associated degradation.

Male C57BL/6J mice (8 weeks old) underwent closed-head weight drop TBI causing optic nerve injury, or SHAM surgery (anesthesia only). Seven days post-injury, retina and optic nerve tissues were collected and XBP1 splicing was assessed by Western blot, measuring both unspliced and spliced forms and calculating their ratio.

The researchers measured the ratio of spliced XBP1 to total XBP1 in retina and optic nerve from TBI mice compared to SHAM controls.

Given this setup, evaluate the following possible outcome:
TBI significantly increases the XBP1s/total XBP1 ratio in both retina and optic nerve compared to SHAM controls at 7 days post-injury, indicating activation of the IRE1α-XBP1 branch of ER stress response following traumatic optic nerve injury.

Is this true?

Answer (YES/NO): NO